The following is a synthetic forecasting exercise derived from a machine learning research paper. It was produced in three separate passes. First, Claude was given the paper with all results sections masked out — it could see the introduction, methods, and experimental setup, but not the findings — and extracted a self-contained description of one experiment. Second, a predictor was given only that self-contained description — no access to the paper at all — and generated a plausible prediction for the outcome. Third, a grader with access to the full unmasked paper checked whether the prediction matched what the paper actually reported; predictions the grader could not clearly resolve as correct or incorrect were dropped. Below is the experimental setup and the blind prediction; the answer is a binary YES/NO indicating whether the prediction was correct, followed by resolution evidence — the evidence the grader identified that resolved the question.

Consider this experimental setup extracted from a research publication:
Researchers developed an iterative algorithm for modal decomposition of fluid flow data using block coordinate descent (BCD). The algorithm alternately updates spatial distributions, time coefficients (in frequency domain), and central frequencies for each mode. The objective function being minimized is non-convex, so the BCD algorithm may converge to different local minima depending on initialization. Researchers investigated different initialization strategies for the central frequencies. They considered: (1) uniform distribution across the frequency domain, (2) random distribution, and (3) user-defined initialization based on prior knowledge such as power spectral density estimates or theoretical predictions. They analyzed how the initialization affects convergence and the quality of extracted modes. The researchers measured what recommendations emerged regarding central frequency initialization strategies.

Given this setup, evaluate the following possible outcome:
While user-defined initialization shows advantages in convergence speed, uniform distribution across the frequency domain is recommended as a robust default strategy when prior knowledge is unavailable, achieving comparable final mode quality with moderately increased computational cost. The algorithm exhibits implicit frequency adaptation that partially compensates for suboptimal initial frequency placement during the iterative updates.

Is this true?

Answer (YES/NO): NO